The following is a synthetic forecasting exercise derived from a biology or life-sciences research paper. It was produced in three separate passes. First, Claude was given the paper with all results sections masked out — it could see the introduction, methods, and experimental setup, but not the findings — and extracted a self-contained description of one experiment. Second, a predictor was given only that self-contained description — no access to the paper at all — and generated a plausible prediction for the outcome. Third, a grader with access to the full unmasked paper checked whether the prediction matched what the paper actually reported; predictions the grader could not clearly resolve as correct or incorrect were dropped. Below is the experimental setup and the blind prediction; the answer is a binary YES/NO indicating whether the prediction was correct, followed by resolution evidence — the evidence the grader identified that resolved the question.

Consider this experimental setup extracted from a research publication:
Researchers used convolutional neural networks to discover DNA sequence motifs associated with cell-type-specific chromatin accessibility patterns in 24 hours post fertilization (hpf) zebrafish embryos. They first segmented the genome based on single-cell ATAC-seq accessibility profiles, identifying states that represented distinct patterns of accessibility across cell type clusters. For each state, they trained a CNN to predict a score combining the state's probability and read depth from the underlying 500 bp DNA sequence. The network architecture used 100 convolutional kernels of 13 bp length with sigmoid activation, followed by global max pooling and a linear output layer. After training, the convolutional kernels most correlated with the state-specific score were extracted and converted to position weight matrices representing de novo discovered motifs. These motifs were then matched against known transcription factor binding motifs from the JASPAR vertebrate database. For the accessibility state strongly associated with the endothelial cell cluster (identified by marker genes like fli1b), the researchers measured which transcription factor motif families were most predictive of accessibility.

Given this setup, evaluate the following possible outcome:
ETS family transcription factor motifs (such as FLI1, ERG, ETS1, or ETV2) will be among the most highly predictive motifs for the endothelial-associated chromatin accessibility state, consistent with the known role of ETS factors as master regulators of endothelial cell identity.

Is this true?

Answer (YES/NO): YES